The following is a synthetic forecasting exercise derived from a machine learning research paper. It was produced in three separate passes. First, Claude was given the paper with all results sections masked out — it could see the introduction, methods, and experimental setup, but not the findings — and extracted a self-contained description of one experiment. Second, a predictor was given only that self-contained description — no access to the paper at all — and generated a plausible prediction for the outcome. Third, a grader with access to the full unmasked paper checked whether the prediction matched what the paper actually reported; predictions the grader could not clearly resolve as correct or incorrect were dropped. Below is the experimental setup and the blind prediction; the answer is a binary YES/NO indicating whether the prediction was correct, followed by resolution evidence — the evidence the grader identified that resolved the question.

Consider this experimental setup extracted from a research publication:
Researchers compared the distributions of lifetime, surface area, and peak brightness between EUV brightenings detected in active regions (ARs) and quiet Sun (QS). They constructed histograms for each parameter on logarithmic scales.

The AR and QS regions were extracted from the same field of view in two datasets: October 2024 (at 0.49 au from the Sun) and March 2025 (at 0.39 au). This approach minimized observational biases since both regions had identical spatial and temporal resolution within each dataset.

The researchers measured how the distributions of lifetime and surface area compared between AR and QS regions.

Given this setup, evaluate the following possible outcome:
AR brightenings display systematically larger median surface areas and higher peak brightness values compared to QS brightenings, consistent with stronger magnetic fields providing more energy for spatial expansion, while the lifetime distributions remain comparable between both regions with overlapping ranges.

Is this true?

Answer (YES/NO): NO